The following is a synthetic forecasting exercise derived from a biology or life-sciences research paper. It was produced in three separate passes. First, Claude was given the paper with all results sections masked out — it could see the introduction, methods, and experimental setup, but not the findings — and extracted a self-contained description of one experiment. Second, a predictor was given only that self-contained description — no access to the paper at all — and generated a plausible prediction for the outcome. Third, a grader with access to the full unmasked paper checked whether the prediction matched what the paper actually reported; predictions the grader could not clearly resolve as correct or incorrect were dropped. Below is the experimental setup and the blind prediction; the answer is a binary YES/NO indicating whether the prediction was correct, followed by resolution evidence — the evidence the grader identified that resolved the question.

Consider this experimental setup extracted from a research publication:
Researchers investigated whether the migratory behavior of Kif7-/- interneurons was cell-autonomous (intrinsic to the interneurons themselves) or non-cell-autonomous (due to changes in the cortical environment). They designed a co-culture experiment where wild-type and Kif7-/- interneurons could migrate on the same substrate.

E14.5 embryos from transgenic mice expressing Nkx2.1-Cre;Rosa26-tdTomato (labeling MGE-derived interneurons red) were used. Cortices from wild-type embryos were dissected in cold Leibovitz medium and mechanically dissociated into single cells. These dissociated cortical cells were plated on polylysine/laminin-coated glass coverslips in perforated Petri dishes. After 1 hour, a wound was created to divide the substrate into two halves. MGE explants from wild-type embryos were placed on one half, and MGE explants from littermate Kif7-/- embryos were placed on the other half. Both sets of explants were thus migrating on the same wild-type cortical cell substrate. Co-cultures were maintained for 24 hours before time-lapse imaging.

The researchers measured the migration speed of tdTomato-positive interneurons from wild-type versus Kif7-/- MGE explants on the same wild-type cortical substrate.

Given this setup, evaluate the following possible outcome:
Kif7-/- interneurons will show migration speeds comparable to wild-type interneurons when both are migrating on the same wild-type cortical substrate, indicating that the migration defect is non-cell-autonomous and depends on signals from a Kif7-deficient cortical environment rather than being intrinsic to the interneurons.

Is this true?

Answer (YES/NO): NO